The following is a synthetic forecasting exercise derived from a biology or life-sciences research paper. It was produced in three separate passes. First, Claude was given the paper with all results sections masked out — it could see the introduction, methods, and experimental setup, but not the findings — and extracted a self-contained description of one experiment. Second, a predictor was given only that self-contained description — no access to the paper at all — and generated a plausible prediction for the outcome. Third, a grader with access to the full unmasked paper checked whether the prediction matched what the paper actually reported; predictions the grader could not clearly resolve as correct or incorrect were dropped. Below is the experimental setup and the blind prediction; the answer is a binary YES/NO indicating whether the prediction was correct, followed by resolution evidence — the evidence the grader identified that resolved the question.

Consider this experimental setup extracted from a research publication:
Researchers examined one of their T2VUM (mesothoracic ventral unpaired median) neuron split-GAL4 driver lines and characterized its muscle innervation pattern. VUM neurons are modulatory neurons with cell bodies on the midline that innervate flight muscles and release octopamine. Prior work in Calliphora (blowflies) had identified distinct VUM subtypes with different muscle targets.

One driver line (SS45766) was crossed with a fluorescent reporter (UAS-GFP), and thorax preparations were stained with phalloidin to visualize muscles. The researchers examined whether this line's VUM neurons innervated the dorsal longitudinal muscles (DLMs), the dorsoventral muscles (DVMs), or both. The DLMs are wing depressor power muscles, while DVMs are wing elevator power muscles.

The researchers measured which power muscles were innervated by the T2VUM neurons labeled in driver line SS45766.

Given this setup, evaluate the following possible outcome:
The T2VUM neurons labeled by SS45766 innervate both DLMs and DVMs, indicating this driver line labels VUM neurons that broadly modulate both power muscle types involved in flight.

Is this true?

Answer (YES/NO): NO